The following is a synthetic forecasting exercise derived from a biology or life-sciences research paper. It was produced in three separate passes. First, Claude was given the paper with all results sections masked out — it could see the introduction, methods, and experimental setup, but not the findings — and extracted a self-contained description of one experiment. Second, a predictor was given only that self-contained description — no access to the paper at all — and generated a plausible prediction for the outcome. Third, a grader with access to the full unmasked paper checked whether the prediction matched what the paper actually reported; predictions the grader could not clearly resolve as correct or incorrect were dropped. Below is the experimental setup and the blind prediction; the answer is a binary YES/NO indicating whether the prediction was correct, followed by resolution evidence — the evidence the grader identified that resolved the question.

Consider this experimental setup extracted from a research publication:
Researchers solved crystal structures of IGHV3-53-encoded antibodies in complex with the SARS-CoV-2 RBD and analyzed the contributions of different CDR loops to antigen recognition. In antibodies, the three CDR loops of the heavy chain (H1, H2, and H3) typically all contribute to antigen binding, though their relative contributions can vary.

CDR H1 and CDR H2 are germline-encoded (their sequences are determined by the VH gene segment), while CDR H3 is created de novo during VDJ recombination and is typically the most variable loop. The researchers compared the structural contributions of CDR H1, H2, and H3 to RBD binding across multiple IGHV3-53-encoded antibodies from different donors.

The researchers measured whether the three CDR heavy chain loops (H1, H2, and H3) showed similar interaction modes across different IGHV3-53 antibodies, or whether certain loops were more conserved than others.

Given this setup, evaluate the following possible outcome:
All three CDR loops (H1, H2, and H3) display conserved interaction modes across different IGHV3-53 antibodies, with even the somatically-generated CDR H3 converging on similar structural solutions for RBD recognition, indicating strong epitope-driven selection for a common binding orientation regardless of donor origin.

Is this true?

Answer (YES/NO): NO